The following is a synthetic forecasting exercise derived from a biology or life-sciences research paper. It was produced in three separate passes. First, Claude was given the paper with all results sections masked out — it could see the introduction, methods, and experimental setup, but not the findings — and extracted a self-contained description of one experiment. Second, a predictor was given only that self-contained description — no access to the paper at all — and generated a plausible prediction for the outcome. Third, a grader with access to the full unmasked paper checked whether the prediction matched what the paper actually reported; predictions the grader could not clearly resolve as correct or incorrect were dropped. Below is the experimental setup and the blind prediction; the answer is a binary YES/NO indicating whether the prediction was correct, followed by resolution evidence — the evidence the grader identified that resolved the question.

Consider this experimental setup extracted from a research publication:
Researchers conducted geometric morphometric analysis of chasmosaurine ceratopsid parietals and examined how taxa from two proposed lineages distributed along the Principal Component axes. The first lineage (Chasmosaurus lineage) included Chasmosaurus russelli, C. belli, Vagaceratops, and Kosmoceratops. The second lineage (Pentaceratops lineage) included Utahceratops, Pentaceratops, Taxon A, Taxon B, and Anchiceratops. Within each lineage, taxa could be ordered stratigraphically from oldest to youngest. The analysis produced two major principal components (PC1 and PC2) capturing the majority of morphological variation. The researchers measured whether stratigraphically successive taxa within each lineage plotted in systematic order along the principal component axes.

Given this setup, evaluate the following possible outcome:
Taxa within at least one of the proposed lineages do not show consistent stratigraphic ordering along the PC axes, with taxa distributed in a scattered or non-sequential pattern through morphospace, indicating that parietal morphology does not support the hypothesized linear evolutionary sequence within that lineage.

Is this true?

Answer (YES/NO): NO